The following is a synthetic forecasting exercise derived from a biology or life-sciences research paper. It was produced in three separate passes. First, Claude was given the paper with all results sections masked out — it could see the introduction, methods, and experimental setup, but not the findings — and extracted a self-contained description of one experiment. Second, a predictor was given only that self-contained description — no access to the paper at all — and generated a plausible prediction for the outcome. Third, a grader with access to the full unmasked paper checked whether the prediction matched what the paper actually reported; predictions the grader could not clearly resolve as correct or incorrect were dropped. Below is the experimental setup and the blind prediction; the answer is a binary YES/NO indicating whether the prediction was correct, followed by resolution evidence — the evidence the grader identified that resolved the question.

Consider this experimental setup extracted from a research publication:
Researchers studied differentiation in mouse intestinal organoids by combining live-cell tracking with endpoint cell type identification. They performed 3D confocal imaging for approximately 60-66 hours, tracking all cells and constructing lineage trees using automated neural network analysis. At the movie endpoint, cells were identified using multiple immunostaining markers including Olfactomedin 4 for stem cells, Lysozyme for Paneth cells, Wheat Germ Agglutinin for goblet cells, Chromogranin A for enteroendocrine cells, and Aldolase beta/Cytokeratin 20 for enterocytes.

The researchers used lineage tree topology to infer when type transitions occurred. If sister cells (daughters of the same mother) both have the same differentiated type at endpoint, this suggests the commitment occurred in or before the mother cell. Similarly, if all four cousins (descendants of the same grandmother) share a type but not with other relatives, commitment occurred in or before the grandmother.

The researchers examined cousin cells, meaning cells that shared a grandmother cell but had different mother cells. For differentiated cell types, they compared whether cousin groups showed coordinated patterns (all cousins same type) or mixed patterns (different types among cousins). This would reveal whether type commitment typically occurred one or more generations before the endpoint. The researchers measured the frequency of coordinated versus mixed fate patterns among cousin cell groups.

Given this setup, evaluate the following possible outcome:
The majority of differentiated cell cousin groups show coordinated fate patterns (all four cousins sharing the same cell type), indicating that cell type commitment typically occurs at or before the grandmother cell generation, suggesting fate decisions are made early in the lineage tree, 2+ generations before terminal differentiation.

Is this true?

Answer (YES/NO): NO